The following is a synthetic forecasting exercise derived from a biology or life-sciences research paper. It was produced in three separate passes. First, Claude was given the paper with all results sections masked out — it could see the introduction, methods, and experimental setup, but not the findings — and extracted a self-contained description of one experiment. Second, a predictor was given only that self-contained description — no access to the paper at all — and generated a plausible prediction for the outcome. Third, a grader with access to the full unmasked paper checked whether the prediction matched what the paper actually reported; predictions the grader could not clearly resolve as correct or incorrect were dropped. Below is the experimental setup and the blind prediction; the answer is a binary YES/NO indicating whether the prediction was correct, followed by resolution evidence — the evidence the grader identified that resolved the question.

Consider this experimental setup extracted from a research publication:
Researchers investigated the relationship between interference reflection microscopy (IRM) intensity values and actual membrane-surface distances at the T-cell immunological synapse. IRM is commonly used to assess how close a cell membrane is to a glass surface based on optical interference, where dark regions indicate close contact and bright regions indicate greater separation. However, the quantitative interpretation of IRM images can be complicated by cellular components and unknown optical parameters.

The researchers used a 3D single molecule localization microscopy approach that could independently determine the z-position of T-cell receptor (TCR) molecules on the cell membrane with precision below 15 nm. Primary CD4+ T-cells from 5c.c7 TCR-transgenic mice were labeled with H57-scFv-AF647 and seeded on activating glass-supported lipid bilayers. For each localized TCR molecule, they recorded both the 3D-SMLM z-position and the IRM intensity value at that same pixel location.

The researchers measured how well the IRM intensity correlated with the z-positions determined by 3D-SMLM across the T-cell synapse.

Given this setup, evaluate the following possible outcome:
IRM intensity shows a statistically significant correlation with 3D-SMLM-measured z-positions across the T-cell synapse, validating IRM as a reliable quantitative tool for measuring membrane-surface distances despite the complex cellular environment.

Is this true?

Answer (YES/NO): NO